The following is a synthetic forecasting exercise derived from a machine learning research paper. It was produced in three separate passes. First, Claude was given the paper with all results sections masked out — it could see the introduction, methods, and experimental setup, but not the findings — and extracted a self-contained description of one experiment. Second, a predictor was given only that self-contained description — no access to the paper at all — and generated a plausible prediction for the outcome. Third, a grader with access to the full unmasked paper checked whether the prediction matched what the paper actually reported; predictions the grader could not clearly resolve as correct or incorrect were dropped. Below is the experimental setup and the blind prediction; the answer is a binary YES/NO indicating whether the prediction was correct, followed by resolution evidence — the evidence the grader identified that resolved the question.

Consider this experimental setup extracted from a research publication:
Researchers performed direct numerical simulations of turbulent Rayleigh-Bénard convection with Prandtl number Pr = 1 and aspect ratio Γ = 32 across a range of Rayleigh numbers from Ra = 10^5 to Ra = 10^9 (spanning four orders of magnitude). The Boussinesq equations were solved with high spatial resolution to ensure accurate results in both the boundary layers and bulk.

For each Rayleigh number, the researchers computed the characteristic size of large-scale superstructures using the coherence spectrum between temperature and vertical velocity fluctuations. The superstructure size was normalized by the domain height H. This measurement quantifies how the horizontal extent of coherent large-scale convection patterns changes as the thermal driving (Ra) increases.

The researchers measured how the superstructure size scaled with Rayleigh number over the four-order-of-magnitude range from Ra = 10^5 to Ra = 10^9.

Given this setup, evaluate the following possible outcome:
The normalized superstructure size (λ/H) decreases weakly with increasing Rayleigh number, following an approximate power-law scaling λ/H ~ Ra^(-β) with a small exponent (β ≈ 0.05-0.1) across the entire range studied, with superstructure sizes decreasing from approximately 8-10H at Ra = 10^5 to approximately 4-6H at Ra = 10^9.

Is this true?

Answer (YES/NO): NO